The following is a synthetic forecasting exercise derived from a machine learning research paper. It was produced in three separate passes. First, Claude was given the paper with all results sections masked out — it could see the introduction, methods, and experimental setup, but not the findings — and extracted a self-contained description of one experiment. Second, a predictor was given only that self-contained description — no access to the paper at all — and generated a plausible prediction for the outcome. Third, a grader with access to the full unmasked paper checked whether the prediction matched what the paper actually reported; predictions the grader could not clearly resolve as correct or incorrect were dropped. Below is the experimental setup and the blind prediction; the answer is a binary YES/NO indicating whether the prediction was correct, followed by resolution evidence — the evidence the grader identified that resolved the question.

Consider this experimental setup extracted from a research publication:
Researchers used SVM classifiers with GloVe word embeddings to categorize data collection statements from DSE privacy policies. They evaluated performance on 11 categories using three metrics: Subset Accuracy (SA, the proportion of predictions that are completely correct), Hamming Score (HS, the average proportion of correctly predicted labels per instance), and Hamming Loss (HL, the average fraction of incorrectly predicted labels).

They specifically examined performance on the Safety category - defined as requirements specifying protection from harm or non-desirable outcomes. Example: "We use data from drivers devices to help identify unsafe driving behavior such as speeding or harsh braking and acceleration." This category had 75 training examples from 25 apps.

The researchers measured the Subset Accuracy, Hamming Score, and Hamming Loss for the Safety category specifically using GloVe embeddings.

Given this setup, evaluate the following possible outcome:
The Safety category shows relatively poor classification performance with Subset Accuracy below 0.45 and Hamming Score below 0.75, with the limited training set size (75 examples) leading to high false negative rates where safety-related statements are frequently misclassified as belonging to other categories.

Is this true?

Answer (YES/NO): NO